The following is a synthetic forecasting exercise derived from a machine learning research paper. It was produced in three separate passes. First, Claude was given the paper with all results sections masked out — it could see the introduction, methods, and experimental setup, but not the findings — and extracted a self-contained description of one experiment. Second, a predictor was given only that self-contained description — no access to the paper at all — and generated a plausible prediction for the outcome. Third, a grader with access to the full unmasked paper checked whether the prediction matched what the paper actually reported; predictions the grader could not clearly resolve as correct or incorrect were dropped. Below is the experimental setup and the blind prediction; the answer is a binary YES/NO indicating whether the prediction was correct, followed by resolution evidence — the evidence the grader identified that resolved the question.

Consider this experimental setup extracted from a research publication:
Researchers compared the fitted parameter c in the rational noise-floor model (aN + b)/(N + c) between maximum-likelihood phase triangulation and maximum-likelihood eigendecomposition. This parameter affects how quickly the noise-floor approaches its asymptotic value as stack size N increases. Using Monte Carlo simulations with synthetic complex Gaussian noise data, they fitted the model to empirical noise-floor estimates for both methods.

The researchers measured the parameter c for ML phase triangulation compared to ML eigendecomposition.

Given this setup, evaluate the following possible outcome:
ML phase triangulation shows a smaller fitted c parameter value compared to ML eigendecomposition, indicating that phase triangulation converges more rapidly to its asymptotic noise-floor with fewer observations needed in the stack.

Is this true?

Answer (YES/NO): NO